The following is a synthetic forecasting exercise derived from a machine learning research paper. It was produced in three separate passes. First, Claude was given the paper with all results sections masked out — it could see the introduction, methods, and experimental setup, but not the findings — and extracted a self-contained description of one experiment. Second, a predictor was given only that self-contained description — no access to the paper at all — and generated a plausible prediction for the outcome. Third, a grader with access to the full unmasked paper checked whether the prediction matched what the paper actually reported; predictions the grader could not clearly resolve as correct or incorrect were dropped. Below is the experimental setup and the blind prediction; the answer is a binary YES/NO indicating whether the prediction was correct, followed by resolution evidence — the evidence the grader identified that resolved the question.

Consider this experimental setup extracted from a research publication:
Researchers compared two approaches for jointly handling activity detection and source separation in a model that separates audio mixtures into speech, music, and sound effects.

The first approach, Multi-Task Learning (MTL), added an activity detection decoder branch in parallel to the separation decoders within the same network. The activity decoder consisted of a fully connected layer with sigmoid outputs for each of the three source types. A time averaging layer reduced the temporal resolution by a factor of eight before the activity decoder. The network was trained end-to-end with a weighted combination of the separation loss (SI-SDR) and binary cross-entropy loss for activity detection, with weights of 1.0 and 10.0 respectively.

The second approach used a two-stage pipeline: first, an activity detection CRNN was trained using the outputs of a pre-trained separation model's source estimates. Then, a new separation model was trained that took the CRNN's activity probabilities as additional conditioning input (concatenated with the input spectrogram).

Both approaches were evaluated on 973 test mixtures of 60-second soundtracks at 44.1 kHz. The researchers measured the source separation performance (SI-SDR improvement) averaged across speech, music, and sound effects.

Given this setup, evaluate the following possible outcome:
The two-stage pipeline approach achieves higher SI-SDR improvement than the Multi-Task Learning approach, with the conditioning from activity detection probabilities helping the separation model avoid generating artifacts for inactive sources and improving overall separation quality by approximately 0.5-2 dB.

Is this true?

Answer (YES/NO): YES